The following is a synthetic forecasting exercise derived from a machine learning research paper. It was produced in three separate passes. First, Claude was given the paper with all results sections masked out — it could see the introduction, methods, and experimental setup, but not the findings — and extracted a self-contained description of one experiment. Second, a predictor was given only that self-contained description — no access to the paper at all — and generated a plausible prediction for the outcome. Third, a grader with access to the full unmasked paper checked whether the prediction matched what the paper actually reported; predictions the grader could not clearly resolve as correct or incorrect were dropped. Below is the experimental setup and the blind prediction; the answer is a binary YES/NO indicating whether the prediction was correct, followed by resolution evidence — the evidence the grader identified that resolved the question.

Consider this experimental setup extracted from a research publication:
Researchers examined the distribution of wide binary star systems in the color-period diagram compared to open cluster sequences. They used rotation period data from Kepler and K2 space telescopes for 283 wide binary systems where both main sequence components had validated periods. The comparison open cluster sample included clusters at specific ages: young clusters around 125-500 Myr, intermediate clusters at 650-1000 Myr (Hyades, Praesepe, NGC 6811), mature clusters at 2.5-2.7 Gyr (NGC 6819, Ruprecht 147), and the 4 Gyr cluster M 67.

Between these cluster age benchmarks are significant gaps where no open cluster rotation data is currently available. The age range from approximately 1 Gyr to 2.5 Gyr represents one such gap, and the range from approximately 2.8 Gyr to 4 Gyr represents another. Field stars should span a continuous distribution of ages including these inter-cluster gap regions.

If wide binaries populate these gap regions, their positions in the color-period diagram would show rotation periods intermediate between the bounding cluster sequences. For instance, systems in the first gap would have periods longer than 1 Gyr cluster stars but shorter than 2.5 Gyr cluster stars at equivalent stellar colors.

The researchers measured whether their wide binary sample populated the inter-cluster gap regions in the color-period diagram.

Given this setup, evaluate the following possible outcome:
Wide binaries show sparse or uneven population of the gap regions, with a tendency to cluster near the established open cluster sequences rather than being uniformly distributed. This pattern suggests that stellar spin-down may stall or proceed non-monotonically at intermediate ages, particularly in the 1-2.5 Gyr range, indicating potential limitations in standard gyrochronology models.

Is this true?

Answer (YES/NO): NO